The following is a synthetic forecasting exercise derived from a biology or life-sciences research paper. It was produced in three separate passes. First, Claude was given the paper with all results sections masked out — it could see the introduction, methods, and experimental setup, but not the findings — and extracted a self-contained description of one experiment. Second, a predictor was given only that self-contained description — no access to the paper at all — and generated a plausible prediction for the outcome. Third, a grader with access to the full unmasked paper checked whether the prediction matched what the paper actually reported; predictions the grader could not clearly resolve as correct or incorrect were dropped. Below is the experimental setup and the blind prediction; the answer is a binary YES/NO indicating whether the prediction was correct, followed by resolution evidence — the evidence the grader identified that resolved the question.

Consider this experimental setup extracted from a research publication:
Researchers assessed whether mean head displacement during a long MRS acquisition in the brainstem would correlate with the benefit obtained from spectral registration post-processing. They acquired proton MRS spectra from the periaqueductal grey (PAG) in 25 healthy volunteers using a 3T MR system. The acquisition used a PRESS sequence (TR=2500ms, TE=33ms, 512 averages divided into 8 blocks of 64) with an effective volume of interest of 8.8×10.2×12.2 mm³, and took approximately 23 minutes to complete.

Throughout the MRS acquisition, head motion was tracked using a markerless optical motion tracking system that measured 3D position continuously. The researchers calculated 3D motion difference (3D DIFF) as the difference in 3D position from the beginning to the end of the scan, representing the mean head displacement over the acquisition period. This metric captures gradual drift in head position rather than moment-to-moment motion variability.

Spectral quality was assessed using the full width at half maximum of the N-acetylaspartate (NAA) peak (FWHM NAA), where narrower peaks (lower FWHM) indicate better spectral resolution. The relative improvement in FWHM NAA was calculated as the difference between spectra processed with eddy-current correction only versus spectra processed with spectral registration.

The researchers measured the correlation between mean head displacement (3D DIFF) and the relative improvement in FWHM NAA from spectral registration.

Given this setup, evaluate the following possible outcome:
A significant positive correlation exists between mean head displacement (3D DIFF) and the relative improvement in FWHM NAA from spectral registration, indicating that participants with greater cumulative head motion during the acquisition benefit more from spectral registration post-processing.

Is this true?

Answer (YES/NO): NO